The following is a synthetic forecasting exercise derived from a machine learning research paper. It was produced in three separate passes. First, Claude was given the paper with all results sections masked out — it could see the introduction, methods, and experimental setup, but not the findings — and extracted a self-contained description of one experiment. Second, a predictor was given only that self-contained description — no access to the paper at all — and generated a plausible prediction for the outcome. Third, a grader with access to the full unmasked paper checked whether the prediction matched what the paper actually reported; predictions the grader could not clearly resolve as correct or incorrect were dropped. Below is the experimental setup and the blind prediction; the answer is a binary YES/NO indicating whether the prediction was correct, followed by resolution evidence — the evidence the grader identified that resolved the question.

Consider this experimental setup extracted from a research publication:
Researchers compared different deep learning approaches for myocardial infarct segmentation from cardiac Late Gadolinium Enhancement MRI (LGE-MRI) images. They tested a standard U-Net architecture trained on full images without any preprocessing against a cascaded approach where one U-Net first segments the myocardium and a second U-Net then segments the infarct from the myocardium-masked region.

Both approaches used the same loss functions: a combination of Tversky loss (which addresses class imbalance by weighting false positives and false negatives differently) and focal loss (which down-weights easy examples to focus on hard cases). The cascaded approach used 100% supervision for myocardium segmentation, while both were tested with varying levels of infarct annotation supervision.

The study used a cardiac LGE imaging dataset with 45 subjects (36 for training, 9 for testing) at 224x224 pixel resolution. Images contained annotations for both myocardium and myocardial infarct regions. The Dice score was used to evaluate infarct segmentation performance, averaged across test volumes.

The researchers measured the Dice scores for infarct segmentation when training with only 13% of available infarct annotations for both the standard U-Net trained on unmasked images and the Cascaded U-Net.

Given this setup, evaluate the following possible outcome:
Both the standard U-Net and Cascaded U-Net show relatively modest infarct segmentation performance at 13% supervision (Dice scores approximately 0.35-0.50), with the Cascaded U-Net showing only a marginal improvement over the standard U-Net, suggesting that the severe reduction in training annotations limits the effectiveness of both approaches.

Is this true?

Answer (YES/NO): NO